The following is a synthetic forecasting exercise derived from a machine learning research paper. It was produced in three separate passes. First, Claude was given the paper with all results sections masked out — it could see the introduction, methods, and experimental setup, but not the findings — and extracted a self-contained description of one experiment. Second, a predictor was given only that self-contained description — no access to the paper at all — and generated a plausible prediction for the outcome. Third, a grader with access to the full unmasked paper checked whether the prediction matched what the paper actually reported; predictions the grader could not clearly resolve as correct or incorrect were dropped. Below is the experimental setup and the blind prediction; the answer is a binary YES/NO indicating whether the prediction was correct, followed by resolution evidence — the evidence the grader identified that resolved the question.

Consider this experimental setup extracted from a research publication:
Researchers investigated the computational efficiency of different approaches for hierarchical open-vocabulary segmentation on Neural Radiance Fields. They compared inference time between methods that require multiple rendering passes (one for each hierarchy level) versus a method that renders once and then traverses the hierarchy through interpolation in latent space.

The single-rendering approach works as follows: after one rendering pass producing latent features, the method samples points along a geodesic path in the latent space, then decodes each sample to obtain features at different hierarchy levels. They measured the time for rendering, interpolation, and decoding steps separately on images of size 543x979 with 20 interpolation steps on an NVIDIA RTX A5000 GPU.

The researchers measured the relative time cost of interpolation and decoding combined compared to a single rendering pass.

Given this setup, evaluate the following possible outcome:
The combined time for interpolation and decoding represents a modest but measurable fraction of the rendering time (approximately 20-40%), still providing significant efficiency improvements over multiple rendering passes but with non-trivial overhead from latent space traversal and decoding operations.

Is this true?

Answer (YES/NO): NO